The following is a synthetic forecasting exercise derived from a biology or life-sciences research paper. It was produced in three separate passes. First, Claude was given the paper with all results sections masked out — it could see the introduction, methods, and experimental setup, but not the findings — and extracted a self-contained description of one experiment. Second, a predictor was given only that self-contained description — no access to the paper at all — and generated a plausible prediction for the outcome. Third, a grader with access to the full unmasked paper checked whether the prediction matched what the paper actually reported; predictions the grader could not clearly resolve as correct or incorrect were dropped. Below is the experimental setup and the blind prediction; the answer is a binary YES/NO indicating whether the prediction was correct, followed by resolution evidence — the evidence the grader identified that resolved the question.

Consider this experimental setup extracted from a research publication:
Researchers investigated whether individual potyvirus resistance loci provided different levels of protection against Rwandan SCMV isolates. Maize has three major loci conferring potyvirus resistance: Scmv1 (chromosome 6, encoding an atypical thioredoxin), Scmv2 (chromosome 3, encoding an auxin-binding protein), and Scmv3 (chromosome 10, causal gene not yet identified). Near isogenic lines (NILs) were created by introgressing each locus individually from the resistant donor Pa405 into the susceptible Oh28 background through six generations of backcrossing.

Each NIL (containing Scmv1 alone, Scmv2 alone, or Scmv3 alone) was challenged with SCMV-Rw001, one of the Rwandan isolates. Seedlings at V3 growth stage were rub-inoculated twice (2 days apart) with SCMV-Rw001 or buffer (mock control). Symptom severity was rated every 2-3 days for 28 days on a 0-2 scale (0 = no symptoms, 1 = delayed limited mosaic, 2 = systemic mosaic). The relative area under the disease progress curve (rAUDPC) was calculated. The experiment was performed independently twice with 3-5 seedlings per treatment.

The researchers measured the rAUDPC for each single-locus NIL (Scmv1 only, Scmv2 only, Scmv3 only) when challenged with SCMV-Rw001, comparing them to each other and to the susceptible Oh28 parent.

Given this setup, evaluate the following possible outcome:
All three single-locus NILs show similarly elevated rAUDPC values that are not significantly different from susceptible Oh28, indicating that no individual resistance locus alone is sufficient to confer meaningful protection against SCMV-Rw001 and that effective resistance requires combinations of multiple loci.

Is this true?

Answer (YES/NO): YES